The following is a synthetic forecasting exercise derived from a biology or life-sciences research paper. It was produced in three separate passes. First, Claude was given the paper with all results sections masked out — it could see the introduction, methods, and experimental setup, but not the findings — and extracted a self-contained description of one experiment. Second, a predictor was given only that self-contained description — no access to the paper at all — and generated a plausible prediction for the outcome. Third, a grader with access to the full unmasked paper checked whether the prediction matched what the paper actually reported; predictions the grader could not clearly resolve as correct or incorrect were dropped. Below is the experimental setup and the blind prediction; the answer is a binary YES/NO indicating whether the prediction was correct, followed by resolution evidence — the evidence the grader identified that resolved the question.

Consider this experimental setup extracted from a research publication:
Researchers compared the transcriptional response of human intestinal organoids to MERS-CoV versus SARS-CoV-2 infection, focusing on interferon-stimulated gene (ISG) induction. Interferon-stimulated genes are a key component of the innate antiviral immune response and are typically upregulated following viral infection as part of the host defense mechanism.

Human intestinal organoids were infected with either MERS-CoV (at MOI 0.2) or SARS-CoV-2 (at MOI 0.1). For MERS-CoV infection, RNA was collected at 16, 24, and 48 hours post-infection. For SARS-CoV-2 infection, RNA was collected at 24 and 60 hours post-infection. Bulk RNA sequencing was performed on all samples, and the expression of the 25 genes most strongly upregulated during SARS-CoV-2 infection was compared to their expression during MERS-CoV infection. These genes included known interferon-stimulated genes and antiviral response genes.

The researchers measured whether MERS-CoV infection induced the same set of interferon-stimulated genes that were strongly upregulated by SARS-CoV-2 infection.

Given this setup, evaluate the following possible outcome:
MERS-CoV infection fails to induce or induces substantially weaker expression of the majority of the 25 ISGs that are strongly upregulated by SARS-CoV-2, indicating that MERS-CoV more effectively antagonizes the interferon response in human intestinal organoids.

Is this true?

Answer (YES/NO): YES